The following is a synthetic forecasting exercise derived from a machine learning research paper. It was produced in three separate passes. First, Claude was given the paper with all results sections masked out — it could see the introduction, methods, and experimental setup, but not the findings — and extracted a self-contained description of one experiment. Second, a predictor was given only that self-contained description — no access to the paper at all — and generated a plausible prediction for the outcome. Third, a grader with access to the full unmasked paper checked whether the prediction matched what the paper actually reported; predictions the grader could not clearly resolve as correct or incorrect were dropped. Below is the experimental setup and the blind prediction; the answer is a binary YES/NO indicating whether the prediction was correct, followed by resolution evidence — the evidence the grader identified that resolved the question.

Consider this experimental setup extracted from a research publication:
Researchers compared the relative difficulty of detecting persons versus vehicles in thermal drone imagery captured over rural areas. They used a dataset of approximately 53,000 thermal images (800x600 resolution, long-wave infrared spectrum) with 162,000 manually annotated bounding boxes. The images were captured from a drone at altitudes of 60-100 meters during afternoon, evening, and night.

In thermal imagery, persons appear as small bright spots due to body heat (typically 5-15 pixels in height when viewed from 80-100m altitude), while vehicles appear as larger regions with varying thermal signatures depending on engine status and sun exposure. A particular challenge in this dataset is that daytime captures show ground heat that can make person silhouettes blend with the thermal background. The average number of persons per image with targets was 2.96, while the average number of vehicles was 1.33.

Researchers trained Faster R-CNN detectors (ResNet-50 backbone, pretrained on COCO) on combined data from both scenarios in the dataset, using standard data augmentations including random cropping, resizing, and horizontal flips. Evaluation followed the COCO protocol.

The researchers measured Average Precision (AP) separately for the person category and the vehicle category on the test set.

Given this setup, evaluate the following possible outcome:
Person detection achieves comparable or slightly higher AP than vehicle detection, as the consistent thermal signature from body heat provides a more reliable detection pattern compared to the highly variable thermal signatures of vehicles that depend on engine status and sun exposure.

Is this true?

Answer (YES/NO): NO